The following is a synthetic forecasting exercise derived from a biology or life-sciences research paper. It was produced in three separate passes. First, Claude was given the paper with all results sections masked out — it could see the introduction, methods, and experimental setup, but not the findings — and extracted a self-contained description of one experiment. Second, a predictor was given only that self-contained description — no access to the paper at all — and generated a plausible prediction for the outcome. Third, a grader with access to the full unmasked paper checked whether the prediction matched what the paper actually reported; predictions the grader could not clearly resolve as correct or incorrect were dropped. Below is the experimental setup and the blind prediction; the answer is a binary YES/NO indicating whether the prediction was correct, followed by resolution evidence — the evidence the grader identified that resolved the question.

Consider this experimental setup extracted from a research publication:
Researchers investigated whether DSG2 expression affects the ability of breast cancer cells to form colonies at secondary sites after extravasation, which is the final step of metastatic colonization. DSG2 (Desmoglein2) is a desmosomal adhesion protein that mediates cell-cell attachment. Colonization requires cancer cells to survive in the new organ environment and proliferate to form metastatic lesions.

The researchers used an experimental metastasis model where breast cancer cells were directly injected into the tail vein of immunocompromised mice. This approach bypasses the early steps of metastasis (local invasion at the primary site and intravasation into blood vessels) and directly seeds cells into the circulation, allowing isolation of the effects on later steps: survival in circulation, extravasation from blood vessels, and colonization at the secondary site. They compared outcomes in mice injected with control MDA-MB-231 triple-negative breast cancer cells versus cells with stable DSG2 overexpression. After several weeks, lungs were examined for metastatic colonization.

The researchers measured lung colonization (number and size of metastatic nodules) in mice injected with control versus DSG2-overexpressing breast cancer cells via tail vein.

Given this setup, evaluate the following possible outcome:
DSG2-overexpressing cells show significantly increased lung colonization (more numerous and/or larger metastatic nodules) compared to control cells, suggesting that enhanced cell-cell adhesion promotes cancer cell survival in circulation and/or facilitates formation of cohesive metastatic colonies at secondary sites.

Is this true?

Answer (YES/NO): YES